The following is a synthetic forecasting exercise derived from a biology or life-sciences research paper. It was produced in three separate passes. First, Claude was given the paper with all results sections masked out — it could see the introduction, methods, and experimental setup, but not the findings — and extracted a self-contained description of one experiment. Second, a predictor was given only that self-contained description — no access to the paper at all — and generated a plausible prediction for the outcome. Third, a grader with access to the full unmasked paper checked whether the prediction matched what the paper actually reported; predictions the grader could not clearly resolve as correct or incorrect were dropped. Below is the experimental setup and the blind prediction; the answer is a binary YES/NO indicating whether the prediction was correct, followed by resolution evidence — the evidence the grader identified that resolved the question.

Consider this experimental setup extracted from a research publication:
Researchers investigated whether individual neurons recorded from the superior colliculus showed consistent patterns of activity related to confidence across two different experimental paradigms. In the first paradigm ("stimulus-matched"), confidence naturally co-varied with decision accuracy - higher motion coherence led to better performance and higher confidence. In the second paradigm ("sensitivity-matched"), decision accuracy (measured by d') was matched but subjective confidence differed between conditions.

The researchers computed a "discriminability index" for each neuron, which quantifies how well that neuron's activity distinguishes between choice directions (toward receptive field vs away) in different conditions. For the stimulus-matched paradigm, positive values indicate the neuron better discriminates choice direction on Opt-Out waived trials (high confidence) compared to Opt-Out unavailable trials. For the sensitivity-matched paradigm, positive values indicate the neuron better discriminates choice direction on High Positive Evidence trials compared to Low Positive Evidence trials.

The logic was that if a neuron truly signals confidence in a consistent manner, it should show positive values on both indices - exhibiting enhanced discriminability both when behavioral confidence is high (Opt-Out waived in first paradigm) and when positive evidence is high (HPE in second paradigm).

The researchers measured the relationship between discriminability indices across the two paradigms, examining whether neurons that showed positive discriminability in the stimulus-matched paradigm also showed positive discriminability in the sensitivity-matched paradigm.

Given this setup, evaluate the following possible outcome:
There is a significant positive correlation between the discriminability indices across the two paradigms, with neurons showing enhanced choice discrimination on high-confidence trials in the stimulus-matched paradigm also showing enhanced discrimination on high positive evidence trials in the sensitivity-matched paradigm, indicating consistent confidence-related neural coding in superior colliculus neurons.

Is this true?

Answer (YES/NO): NO